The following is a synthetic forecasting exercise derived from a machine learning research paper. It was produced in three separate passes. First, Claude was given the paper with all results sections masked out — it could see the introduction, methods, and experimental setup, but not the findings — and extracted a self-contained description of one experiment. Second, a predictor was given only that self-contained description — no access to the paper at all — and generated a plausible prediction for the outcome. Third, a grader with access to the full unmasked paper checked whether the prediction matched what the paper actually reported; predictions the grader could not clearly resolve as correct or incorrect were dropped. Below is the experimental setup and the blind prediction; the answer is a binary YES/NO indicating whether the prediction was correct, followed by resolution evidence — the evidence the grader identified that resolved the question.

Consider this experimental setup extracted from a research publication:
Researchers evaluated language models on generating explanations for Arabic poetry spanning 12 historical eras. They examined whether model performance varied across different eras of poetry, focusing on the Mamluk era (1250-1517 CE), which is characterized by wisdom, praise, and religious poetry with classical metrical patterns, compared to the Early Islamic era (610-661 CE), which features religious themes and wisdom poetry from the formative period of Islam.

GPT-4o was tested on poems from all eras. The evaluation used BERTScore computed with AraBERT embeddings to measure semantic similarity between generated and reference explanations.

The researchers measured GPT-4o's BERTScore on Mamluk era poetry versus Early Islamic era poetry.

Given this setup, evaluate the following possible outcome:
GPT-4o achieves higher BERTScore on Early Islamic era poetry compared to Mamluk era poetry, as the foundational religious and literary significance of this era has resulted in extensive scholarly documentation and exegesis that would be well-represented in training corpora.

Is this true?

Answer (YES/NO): NO